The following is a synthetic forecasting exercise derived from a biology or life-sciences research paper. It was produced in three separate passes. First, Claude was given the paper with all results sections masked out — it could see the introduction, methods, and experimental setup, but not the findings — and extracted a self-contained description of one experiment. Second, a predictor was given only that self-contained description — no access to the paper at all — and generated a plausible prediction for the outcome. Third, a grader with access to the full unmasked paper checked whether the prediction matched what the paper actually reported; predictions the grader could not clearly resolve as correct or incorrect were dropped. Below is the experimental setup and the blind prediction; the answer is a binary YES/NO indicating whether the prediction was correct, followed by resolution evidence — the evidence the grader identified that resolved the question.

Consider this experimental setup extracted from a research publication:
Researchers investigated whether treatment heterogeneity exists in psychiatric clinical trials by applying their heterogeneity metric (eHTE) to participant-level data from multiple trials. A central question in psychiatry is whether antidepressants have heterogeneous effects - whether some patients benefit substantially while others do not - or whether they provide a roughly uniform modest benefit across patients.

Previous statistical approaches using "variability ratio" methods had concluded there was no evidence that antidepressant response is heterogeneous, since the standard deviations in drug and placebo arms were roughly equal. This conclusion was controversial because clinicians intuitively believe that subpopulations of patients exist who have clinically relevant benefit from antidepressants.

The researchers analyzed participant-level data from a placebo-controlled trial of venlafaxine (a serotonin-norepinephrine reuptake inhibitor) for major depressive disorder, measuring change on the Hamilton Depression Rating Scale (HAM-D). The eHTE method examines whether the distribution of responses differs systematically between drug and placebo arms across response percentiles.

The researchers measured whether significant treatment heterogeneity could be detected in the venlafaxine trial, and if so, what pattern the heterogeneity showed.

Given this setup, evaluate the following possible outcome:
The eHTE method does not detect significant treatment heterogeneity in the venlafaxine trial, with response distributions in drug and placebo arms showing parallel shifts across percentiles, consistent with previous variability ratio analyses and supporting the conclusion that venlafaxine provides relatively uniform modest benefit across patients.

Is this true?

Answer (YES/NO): NO